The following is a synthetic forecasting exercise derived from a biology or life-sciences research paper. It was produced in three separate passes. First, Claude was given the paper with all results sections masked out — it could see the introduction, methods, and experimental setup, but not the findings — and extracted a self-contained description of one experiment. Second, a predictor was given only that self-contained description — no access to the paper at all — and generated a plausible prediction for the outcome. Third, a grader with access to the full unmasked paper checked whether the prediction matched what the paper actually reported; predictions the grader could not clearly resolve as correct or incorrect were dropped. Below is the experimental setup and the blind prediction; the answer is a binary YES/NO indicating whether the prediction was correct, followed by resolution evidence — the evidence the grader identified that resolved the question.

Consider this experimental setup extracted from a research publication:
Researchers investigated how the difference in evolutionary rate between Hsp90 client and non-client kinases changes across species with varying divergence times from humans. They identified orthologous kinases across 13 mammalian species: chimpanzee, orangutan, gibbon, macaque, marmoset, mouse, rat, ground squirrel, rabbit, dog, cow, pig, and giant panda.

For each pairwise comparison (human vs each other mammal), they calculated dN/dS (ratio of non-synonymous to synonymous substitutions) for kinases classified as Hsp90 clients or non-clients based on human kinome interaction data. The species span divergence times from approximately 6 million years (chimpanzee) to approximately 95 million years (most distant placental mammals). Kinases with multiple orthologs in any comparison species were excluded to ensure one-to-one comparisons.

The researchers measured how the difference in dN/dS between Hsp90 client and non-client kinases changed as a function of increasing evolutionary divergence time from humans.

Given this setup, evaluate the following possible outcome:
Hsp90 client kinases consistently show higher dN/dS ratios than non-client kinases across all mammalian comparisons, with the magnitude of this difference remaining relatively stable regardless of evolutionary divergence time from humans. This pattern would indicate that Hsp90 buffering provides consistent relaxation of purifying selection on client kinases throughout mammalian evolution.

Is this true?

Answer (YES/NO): NO